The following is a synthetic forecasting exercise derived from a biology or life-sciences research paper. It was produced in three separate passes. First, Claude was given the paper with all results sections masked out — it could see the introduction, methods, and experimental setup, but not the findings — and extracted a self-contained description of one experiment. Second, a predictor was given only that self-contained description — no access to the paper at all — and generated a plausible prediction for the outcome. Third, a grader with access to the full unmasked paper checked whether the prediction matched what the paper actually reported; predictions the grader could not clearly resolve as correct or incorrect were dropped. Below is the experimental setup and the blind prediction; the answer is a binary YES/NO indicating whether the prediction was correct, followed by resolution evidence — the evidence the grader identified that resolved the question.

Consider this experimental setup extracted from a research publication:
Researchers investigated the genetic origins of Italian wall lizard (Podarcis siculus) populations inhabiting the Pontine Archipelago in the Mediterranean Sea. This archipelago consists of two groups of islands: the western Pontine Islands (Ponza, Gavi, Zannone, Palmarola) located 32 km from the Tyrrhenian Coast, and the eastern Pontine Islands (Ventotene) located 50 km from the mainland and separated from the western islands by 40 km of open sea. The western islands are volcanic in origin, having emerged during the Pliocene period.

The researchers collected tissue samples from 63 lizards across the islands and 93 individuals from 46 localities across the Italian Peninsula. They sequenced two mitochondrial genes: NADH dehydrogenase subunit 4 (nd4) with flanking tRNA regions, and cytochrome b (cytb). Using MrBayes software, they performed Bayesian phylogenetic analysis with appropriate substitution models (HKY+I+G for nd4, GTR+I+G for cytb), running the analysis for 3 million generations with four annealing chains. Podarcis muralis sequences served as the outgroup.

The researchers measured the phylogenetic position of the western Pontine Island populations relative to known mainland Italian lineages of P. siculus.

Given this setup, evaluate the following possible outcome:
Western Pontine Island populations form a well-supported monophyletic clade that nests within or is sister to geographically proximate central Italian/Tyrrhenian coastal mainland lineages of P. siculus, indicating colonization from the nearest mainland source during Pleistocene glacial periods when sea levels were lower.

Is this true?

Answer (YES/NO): NO